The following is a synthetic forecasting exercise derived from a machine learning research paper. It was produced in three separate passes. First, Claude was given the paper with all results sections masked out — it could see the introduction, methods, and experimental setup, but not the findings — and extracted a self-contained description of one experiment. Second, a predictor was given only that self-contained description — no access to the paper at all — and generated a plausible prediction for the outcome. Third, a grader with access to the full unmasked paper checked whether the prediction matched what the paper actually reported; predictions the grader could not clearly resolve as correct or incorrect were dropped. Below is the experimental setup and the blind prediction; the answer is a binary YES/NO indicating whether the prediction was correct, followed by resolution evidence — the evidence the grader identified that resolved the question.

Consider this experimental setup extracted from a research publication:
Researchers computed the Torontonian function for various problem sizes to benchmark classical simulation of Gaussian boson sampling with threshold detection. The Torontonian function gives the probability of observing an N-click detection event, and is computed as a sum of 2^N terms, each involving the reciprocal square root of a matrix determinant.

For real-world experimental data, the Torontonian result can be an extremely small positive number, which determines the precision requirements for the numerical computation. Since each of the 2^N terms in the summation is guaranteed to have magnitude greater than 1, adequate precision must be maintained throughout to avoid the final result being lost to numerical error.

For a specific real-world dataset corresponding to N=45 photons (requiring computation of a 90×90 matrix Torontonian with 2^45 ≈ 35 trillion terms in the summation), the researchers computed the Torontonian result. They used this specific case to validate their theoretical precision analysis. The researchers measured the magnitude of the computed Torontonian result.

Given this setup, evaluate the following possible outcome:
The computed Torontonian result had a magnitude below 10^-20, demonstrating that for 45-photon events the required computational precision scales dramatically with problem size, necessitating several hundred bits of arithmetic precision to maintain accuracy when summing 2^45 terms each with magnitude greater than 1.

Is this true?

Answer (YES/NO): NO